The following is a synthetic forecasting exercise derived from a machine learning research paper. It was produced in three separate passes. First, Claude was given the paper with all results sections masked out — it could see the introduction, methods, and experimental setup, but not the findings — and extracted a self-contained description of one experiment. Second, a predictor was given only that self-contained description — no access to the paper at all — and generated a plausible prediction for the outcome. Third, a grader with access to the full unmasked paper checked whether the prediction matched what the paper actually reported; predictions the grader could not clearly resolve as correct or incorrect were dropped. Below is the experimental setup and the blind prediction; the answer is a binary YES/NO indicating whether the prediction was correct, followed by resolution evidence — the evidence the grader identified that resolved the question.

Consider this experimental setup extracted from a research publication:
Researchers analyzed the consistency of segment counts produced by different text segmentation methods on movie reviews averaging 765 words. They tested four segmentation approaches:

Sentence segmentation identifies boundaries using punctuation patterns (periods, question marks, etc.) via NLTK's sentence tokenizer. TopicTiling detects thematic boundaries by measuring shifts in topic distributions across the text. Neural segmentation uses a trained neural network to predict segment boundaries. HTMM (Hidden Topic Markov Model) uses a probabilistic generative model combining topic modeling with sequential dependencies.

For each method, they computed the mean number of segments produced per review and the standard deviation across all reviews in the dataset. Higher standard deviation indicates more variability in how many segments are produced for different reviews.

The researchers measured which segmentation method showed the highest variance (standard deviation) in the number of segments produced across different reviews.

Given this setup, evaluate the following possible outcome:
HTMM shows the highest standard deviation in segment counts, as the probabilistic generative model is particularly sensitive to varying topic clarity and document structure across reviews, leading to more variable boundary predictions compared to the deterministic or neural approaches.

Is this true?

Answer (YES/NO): NO